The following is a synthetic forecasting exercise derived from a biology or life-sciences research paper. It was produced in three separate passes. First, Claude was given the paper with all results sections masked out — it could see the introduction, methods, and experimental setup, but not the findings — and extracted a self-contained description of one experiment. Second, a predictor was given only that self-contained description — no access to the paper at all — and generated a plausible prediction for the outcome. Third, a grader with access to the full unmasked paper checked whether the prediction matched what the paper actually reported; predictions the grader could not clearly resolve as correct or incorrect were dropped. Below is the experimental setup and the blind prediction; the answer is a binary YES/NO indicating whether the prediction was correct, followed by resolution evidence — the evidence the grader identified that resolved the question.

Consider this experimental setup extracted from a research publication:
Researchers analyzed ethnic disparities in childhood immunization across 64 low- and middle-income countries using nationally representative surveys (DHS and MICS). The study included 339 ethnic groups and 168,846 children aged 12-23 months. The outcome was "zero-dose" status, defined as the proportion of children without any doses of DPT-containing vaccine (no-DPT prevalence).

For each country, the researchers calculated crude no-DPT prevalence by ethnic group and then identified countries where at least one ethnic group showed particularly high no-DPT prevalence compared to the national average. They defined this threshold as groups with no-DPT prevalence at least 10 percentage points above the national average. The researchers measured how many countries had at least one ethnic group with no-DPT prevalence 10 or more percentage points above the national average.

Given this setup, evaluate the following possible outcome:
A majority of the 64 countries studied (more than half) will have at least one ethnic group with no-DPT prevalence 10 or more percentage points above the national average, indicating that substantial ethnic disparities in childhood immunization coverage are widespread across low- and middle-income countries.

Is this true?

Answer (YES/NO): NO